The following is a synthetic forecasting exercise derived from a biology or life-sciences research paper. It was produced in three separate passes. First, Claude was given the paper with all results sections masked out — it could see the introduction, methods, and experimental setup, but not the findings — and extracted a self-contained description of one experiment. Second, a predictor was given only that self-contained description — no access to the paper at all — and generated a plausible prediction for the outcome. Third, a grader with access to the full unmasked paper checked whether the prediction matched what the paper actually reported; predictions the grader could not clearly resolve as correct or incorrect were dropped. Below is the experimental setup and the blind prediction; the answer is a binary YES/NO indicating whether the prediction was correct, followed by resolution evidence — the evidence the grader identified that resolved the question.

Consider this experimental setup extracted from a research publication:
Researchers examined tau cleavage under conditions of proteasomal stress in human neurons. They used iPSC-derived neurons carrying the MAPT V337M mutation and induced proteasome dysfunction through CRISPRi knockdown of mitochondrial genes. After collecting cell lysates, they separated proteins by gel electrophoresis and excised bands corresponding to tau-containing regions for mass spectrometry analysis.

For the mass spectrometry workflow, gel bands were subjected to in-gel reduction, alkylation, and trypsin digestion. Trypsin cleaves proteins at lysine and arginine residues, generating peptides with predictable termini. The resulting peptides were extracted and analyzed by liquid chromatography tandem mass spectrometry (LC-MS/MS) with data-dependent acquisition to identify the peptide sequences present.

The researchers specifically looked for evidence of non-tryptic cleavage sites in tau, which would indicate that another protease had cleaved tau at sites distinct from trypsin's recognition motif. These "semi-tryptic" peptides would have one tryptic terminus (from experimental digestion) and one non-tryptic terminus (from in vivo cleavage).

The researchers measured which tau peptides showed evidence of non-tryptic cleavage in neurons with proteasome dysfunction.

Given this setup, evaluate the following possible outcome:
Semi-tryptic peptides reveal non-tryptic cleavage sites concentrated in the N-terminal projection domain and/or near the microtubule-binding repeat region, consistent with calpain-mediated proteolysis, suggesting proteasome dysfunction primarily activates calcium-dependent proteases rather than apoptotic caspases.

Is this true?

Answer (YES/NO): NO